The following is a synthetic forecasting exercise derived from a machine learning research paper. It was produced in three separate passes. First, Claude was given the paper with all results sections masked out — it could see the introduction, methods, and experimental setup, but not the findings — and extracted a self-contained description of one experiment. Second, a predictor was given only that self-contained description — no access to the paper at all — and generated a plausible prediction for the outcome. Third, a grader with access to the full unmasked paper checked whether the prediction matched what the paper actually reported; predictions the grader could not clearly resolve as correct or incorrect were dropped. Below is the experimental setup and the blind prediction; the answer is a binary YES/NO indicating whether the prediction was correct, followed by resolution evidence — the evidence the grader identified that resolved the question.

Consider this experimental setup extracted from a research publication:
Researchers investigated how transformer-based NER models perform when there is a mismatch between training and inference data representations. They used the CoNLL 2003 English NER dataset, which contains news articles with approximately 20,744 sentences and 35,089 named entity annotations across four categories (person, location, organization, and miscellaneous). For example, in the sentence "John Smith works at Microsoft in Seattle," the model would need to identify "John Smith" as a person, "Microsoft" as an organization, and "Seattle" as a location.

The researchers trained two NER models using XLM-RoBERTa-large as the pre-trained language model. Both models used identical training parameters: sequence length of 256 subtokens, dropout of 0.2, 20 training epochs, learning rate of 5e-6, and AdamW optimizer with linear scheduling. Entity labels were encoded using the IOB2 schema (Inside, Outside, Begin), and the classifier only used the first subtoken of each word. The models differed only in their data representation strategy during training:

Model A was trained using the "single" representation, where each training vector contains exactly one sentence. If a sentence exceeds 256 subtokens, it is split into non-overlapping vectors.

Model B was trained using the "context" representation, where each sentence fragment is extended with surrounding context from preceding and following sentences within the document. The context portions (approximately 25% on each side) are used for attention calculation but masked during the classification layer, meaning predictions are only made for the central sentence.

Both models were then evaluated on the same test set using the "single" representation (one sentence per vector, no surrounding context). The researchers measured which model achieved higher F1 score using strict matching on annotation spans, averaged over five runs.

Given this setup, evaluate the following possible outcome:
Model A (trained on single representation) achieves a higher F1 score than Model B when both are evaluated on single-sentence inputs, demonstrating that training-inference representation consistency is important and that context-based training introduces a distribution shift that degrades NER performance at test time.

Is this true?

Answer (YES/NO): YES